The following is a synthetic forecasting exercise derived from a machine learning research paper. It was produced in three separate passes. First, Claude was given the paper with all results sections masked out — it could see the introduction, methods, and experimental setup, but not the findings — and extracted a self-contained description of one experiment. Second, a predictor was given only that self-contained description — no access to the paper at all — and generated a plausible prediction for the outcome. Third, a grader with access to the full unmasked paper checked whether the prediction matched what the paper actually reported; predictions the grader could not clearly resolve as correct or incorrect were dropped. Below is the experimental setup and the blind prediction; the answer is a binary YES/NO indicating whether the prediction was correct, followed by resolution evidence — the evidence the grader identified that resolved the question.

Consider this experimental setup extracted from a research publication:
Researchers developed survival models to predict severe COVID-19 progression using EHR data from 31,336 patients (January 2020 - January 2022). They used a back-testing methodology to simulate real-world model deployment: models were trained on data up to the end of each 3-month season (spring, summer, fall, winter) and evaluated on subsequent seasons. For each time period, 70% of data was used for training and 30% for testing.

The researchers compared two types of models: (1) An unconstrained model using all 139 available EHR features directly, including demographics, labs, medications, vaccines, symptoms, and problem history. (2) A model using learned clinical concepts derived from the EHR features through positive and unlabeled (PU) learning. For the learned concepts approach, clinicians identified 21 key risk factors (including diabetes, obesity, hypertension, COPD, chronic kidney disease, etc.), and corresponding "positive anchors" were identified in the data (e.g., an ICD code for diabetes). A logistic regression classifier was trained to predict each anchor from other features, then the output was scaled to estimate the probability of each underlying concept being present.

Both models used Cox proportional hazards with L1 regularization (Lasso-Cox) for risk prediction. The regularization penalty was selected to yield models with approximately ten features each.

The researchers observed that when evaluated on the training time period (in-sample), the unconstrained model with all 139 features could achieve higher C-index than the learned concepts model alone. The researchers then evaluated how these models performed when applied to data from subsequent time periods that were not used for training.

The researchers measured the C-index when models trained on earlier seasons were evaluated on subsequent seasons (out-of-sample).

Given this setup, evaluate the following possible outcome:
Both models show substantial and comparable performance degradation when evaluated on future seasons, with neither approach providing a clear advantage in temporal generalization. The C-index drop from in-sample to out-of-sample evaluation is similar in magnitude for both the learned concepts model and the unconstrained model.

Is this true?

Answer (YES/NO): NO